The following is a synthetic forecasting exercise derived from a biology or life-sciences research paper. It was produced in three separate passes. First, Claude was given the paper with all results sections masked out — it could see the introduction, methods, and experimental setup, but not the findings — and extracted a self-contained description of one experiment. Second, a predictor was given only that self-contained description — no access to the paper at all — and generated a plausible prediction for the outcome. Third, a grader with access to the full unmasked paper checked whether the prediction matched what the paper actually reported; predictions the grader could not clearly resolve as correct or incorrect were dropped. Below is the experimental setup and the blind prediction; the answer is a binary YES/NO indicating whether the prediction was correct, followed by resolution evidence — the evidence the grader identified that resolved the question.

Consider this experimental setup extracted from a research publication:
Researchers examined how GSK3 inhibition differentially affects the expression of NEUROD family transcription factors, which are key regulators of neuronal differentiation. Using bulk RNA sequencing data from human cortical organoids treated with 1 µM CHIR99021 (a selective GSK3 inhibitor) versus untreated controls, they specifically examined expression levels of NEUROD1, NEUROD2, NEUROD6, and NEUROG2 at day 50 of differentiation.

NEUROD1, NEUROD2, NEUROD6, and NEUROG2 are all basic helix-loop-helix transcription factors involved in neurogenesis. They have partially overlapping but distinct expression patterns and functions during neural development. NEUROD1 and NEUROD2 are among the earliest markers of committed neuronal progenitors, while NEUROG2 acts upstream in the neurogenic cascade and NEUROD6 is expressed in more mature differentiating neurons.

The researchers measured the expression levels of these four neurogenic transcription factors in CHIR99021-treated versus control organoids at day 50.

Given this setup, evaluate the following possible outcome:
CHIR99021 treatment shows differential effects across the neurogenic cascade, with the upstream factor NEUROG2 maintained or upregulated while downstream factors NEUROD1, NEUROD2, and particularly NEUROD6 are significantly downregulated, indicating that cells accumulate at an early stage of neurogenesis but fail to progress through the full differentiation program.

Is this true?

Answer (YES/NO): NO